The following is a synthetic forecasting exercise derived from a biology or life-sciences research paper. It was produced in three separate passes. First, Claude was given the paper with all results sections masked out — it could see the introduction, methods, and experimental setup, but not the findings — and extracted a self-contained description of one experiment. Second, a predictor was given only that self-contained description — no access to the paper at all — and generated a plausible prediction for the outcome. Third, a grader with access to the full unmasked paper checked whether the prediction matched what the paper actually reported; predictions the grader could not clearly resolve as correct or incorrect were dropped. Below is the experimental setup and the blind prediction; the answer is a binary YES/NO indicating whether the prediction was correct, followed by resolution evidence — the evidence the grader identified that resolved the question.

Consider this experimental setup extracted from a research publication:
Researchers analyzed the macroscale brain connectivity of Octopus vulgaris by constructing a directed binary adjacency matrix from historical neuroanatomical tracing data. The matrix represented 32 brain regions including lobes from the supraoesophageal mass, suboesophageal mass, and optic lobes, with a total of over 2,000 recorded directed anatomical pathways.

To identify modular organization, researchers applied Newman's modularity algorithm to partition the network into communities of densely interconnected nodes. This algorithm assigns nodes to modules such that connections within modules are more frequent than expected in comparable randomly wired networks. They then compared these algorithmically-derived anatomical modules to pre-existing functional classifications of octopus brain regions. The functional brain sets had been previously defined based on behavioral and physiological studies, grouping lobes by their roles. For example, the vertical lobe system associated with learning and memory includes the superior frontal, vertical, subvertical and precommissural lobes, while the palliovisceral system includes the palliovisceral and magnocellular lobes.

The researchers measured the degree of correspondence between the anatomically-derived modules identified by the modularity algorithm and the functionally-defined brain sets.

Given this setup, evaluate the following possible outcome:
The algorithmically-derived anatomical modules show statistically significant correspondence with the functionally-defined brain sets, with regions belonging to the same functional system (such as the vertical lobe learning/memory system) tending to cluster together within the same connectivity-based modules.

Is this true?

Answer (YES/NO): NO